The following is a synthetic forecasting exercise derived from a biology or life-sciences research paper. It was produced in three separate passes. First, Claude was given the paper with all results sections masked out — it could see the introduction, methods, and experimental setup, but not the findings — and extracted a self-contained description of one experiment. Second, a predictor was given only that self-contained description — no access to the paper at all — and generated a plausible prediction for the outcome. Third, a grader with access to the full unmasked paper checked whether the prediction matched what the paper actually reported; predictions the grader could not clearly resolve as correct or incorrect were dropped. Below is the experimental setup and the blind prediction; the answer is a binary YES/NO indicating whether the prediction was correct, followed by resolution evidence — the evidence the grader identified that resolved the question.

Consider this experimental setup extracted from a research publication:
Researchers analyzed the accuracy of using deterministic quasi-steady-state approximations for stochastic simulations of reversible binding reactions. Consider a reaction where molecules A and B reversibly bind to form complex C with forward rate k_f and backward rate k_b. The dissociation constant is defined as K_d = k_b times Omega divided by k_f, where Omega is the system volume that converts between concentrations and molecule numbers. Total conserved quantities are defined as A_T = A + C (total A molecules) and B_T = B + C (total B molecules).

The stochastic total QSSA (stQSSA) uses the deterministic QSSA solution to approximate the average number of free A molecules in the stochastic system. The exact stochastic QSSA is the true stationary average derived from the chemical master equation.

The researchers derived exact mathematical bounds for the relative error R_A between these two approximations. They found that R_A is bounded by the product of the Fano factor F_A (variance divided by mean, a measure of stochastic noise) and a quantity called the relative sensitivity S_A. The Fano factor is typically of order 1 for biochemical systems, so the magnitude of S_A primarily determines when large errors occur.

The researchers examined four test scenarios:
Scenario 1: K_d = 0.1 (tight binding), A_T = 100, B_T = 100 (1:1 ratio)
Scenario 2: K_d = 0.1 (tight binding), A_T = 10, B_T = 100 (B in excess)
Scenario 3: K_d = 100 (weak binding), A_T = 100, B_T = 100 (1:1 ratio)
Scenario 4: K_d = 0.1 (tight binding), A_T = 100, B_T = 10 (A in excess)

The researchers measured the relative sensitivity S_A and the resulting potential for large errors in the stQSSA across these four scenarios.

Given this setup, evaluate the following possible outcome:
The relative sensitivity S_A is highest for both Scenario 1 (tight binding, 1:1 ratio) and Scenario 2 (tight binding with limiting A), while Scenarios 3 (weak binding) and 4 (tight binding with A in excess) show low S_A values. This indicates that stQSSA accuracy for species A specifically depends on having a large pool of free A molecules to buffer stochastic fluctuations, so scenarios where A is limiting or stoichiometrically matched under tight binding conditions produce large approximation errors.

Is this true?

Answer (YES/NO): NO